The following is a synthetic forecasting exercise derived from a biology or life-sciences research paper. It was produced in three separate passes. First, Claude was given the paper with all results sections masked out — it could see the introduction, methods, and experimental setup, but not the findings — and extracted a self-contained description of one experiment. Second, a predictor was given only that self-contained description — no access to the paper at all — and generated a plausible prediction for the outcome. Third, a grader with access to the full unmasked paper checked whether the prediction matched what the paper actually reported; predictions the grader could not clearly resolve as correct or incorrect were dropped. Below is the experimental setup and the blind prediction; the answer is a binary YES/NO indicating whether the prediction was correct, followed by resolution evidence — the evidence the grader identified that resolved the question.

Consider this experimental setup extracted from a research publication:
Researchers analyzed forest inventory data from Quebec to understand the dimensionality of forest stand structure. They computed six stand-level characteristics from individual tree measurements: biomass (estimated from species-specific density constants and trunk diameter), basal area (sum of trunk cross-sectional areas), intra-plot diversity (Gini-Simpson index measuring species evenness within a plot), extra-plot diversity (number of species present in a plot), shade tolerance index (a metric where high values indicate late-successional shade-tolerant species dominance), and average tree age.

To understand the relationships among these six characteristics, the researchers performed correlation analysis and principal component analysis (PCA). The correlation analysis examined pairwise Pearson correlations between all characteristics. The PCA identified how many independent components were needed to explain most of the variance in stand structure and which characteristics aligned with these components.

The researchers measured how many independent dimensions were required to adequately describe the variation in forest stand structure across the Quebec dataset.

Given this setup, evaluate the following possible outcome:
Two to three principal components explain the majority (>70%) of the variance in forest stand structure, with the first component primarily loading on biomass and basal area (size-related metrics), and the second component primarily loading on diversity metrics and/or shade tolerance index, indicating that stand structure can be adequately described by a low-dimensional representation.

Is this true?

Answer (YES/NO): NO